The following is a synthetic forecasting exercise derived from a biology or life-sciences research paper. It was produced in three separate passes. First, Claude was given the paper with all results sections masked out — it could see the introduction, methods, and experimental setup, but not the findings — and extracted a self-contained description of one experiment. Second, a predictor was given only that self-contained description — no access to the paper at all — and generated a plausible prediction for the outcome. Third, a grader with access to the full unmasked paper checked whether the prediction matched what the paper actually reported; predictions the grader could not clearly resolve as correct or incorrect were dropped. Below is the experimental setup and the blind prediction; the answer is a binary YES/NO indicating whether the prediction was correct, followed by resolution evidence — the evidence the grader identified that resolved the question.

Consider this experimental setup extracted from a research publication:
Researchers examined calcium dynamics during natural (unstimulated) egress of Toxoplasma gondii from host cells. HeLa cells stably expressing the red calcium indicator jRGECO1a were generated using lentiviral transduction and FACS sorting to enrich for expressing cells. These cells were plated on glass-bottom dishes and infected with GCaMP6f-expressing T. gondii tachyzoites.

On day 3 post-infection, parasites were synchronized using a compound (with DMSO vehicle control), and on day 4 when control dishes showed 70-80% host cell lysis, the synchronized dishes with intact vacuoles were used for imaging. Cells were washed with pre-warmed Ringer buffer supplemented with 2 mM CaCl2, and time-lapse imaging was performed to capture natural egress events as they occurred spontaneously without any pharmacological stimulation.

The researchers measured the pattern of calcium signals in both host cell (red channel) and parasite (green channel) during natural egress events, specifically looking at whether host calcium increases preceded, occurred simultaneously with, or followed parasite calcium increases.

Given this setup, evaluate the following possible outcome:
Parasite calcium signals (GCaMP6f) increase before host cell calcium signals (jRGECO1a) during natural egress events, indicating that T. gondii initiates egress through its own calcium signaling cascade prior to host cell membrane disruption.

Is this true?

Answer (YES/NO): YES